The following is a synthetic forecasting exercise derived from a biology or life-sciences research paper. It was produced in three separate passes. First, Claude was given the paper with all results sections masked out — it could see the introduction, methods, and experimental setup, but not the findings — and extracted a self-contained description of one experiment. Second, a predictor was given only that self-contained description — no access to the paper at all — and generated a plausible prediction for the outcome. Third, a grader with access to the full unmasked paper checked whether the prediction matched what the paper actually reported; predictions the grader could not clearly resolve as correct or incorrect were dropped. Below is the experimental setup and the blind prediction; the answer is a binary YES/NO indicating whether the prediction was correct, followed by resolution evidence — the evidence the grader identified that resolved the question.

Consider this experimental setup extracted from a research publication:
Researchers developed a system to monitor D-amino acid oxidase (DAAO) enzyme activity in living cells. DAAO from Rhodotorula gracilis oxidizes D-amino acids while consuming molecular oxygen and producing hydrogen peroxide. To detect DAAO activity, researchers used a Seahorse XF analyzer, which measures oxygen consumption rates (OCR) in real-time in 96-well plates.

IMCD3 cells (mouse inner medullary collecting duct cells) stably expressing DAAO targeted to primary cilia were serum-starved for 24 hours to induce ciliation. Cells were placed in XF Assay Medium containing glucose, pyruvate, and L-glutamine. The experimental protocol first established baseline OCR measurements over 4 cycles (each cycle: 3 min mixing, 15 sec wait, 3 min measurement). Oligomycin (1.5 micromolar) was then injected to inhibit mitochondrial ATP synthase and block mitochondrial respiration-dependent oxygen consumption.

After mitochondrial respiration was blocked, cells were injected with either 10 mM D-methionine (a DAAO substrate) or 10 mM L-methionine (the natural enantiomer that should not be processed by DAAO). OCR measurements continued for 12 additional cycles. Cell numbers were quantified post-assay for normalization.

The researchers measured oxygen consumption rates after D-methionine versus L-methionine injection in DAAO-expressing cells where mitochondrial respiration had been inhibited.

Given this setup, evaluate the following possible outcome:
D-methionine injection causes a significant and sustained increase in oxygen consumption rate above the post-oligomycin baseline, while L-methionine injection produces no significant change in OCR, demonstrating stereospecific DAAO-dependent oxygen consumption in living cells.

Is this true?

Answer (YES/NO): YES